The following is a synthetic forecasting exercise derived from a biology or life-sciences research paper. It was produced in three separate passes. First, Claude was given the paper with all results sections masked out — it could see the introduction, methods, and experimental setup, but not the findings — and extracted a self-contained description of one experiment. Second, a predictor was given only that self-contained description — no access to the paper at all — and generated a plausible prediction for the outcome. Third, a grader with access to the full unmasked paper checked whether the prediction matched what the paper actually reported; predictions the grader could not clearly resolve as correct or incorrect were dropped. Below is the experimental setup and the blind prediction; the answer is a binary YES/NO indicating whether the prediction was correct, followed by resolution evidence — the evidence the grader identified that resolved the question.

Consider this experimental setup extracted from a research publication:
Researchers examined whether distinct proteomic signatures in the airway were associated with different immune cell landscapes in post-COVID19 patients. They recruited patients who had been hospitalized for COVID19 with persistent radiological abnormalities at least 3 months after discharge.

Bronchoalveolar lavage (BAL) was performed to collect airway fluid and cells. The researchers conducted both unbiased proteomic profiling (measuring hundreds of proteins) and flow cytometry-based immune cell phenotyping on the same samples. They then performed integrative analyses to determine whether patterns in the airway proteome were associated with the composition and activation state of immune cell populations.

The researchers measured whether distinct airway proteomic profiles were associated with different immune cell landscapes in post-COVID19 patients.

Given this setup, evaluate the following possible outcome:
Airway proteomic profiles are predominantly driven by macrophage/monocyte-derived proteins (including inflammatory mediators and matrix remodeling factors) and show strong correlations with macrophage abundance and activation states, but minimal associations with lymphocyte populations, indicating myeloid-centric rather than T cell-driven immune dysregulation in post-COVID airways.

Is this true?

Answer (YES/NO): NO